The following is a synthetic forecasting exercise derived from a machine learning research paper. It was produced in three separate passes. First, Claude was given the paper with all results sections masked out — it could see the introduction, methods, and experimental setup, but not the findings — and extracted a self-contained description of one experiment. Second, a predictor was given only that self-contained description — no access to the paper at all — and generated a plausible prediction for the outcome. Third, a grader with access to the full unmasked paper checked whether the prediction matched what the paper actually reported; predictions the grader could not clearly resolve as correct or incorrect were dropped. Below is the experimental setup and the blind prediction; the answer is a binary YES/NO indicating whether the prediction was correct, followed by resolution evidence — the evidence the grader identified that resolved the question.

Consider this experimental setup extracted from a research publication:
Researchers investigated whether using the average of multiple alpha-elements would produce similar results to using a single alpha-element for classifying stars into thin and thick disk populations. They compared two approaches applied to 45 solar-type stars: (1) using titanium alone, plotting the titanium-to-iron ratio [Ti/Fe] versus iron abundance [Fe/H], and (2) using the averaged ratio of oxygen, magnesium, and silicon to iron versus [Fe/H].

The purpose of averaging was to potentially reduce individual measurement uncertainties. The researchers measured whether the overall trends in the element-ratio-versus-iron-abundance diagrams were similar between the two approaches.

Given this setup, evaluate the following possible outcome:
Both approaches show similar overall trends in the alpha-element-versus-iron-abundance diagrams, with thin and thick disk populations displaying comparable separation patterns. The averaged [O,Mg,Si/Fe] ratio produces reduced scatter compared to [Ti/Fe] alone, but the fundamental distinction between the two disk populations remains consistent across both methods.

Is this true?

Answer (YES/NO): NO